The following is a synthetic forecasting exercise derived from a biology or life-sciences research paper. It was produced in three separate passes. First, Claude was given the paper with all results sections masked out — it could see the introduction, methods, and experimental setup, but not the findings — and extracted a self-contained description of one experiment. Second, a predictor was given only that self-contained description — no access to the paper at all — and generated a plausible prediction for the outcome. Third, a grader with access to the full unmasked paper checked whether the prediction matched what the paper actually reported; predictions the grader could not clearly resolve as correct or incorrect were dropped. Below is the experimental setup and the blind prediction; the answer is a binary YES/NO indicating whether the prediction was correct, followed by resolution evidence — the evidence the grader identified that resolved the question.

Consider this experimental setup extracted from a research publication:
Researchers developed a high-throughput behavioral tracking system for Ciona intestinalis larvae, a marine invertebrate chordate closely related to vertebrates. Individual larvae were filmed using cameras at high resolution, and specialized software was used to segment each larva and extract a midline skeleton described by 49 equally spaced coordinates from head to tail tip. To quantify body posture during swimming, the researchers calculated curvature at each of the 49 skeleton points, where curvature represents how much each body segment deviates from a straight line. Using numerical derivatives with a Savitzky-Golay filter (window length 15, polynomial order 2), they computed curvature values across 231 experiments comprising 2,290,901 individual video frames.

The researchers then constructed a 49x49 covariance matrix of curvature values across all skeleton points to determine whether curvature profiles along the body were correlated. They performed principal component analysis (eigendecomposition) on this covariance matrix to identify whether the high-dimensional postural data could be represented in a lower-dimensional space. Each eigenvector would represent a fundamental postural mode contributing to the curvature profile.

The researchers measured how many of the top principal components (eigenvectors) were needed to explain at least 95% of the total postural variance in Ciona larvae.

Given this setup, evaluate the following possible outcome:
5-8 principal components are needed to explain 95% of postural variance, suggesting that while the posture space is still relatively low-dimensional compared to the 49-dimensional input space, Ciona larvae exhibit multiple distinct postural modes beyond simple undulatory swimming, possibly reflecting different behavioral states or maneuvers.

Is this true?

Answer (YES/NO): YES